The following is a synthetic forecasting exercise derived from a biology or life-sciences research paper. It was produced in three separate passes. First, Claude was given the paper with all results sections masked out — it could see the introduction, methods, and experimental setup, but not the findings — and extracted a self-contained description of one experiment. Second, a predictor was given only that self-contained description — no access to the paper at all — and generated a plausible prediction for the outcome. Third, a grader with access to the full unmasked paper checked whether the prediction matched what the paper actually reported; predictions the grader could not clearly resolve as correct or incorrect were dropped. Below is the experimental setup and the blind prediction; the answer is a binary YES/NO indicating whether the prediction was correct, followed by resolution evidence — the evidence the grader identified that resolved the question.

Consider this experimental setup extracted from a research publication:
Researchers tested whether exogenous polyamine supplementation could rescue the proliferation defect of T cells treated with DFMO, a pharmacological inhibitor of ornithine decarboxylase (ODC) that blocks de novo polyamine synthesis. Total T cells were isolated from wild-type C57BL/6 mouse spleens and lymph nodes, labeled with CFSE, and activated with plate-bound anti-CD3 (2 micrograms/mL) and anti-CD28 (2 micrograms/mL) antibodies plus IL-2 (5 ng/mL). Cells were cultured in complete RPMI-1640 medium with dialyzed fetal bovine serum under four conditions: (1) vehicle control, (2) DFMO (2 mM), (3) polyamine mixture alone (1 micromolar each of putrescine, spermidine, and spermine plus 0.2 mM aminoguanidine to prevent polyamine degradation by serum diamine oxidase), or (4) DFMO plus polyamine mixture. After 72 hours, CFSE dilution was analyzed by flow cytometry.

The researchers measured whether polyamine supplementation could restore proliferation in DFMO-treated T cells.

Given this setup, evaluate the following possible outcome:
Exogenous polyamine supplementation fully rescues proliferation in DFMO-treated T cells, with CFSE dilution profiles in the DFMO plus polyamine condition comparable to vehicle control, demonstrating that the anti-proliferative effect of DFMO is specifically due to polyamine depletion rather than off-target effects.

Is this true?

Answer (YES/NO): YES